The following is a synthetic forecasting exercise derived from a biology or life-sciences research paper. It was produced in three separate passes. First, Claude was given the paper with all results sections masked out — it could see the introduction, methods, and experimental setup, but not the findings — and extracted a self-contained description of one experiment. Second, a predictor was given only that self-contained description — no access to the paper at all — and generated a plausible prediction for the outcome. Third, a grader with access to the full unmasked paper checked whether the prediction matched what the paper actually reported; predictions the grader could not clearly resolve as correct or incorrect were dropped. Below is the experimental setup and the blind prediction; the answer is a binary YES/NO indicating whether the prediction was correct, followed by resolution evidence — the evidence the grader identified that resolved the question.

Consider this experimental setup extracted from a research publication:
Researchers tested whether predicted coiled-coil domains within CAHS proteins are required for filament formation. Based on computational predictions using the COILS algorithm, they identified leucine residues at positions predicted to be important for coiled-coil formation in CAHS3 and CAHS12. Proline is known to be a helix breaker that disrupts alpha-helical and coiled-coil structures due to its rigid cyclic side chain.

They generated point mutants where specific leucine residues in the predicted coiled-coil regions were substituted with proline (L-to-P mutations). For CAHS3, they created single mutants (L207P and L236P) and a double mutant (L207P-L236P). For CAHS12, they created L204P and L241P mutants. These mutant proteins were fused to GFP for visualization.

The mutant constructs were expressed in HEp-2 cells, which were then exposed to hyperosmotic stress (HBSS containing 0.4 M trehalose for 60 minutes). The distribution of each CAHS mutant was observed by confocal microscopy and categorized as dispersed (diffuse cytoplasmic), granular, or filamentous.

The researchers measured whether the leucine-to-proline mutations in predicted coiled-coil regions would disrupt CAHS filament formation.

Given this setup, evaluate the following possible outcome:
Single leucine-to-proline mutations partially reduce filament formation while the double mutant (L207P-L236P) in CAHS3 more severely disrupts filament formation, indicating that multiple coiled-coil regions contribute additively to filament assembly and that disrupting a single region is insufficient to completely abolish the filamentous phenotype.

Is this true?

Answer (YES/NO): NO